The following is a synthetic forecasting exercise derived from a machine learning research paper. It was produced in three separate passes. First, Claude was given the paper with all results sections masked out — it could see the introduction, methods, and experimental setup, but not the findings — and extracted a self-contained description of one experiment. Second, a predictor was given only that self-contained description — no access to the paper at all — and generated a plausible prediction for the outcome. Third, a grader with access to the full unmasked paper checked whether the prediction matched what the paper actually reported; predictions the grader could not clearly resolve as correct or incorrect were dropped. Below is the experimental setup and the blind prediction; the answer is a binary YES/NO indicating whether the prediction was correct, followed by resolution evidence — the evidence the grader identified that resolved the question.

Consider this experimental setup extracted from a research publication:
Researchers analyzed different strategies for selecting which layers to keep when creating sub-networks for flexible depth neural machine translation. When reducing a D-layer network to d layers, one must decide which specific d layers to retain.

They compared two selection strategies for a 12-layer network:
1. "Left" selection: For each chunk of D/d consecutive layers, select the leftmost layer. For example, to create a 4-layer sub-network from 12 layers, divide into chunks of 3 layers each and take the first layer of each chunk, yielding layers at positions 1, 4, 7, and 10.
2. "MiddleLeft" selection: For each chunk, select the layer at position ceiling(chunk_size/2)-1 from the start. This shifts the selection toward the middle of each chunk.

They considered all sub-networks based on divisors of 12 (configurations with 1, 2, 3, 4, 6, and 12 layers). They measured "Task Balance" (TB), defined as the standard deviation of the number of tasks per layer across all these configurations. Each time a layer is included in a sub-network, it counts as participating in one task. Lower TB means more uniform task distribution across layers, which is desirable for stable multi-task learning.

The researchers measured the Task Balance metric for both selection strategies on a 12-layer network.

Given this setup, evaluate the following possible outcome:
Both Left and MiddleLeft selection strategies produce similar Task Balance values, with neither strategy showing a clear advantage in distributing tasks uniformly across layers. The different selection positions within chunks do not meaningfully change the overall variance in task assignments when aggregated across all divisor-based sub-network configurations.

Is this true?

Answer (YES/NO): NO